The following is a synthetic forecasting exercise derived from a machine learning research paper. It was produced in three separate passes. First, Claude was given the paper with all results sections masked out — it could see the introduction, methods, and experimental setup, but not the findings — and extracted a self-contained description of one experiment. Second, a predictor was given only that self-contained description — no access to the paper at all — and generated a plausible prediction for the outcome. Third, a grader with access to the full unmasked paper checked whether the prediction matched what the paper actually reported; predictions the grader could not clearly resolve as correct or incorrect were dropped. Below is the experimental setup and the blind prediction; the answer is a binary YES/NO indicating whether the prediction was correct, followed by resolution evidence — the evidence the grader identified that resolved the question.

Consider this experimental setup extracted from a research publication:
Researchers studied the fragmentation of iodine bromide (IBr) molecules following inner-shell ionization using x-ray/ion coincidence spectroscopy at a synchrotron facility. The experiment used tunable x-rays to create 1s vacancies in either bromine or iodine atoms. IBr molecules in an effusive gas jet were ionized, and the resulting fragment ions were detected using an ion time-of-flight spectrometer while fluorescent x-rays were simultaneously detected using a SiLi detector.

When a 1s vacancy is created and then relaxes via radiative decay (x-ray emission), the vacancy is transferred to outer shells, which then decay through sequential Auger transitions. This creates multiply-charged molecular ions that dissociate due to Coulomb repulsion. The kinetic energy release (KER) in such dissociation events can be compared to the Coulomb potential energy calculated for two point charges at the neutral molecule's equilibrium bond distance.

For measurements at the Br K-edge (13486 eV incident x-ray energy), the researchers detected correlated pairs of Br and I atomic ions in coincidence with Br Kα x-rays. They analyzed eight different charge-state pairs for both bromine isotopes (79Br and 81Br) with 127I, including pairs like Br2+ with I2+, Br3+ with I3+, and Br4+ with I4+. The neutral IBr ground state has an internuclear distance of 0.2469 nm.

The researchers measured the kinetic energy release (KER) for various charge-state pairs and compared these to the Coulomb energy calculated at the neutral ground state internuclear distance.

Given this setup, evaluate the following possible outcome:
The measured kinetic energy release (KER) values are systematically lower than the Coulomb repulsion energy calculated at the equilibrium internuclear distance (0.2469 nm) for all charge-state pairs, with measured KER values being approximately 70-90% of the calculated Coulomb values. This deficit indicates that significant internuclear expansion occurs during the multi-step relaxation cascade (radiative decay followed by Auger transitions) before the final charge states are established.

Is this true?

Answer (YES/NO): NO